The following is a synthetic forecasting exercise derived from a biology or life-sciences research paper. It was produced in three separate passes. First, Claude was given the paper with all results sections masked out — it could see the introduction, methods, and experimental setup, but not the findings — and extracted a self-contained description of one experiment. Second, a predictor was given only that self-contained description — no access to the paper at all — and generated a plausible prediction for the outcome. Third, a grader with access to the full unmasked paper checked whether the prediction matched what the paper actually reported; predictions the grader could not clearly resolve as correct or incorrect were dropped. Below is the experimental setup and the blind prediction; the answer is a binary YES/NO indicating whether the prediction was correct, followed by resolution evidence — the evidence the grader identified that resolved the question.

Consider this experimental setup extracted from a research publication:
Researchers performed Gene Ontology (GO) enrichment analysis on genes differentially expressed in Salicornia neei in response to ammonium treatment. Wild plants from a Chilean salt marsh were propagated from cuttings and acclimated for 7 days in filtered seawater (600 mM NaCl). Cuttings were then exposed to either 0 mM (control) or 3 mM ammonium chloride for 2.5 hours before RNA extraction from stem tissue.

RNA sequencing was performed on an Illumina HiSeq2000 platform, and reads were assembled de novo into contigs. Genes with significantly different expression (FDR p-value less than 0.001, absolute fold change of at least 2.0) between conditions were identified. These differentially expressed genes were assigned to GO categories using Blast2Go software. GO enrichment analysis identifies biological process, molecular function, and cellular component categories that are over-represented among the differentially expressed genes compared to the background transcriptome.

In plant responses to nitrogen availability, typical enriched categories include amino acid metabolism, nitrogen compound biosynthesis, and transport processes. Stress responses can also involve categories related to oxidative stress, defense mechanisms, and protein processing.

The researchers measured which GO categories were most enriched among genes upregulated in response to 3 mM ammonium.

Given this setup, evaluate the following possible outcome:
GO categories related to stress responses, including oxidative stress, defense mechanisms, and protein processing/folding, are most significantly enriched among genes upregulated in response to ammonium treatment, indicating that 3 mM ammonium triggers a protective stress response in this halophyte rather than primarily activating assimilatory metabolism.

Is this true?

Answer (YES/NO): NO